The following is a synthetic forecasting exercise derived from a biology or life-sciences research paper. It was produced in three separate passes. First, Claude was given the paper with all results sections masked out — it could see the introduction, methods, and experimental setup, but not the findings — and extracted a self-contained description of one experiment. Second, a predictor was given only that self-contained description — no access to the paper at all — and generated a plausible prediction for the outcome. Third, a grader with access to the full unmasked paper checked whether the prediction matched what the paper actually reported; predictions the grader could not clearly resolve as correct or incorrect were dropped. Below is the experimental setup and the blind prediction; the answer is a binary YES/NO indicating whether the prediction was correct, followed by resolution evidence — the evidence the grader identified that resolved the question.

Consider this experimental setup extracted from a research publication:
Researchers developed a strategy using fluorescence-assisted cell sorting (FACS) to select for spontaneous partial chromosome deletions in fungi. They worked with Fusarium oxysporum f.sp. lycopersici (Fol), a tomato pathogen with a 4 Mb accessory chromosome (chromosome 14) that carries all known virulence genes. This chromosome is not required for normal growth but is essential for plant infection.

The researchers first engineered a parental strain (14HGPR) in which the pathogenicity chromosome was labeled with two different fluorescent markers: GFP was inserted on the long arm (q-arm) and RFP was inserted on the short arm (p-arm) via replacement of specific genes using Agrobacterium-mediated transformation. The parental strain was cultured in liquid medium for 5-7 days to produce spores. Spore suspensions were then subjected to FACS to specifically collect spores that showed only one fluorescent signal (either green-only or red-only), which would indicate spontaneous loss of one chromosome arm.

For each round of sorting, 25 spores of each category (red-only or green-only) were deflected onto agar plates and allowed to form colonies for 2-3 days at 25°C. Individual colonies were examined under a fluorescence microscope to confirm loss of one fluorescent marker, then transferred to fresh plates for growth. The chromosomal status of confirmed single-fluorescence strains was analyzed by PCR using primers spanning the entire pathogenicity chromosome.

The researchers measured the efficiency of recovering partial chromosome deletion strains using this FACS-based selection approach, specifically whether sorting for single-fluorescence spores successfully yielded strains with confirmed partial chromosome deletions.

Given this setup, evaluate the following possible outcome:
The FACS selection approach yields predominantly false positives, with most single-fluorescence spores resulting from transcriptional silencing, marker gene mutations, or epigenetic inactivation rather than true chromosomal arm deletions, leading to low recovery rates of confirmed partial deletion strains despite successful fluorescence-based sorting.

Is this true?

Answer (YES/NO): NO